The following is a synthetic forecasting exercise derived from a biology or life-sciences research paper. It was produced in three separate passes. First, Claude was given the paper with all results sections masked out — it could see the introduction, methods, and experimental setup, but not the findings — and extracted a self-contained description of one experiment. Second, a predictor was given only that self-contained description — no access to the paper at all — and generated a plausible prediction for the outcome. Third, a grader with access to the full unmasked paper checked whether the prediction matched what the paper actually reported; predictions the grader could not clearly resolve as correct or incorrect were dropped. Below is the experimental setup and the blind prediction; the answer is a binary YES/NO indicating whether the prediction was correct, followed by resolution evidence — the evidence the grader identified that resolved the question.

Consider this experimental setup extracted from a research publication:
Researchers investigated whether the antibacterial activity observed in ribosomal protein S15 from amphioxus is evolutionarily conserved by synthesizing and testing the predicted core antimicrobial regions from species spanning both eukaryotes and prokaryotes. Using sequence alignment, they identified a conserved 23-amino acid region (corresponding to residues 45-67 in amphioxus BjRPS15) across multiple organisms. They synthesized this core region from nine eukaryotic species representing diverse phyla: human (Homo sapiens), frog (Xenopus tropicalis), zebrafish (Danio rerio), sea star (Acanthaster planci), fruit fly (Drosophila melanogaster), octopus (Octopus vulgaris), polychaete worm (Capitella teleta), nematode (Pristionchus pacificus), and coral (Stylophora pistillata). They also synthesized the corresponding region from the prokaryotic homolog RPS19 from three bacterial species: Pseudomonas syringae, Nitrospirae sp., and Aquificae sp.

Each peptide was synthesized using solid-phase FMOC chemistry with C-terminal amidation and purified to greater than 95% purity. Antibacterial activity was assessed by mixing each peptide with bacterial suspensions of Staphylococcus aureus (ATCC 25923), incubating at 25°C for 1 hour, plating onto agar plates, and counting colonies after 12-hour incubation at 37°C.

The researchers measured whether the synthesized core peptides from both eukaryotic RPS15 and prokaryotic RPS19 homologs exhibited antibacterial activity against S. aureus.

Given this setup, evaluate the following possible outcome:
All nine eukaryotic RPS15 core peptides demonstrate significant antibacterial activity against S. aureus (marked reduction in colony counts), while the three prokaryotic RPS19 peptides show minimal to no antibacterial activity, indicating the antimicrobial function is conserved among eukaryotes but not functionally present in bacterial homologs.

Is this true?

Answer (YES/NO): NO